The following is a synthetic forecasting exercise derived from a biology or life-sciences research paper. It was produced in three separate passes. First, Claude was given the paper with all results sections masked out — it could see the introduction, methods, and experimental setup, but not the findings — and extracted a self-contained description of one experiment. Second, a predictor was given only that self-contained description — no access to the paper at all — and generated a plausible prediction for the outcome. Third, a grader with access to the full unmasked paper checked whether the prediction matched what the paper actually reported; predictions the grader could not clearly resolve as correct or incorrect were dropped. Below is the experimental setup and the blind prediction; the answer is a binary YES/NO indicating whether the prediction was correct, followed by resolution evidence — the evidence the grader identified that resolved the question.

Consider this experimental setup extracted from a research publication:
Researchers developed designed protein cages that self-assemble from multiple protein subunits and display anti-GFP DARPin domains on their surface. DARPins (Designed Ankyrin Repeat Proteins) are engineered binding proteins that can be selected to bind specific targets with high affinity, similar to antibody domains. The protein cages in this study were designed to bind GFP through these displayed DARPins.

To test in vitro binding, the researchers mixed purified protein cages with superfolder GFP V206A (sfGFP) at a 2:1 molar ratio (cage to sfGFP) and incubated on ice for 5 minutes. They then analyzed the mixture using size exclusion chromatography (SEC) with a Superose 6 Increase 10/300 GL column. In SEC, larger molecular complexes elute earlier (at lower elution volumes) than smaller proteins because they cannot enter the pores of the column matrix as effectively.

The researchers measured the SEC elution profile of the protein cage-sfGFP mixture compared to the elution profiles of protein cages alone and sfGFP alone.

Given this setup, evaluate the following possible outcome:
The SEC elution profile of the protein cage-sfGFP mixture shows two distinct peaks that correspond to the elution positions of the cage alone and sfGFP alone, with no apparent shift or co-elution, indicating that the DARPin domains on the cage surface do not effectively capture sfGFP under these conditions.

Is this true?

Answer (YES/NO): NO